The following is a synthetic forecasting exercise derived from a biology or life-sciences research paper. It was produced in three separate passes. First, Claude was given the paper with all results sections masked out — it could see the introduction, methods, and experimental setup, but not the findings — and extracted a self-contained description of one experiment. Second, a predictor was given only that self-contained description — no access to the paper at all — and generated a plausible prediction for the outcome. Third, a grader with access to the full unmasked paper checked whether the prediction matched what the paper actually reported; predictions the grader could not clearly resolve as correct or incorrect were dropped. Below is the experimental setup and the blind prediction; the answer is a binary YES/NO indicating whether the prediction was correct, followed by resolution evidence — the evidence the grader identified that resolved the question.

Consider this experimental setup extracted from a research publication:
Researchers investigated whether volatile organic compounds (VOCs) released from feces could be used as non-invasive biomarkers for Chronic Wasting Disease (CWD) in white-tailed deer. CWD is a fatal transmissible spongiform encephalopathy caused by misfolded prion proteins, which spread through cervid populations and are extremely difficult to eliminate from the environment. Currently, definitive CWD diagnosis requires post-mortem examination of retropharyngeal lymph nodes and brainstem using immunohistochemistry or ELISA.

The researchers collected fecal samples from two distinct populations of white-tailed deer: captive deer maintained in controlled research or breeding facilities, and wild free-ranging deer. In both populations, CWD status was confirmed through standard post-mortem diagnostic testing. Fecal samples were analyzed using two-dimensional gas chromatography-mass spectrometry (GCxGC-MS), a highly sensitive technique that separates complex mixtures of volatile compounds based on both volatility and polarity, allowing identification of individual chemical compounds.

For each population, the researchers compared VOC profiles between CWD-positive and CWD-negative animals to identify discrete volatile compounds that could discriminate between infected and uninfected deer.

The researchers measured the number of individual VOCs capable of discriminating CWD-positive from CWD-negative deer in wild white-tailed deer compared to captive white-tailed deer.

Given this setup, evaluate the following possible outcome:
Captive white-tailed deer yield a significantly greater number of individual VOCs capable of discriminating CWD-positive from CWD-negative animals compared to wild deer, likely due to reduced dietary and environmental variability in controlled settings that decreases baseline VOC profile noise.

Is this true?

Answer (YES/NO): NO